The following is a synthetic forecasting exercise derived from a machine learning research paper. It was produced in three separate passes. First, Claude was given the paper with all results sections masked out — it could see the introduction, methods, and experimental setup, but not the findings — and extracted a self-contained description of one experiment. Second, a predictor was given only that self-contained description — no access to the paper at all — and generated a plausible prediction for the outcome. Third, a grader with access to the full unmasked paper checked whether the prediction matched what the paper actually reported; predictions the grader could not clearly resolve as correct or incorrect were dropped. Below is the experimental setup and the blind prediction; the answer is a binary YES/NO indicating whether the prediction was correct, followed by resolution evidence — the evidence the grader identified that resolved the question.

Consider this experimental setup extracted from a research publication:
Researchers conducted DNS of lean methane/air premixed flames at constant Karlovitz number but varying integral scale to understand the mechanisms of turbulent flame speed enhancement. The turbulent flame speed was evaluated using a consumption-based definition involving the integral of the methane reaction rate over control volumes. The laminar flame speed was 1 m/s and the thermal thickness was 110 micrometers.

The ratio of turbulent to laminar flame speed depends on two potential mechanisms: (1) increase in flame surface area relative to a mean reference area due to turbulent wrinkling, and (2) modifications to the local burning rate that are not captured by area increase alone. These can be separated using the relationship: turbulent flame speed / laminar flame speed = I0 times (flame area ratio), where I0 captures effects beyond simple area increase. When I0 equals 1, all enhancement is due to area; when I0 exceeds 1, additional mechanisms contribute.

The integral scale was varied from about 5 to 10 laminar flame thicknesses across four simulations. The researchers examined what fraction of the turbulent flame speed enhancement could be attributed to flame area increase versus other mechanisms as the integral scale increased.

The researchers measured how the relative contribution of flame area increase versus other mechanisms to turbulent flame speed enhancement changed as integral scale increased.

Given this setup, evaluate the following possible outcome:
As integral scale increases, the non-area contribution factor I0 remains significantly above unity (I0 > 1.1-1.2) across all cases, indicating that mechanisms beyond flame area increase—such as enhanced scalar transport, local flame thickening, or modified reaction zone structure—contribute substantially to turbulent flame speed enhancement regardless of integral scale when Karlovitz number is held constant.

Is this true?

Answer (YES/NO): NO